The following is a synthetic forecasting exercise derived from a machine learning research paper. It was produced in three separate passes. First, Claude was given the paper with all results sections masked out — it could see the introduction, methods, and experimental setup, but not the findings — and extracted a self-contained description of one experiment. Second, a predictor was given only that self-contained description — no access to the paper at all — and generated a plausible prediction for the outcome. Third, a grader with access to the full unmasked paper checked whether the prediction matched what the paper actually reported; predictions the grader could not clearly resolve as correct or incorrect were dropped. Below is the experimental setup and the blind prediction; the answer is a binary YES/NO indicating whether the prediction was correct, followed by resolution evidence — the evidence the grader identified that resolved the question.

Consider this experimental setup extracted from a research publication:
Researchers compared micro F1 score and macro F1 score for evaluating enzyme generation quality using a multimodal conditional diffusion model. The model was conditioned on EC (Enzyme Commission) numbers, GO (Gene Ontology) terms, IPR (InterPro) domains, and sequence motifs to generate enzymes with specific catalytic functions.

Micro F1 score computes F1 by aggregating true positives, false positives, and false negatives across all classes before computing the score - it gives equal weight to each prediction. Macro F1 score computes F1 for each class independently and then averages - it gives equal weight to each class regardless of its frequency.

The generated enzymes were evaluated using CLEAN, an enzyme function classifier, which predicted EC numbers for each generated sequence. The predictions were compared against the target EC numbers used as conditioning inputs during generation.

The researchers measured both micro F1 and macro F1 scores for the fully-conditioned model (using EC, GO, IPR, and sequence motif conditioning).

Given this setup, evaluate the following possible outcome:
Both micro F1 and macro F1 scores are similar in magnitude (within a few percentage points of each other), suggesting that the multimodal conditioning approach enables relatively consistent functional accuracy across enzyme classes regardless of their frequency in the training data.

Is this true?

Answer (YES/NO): YES